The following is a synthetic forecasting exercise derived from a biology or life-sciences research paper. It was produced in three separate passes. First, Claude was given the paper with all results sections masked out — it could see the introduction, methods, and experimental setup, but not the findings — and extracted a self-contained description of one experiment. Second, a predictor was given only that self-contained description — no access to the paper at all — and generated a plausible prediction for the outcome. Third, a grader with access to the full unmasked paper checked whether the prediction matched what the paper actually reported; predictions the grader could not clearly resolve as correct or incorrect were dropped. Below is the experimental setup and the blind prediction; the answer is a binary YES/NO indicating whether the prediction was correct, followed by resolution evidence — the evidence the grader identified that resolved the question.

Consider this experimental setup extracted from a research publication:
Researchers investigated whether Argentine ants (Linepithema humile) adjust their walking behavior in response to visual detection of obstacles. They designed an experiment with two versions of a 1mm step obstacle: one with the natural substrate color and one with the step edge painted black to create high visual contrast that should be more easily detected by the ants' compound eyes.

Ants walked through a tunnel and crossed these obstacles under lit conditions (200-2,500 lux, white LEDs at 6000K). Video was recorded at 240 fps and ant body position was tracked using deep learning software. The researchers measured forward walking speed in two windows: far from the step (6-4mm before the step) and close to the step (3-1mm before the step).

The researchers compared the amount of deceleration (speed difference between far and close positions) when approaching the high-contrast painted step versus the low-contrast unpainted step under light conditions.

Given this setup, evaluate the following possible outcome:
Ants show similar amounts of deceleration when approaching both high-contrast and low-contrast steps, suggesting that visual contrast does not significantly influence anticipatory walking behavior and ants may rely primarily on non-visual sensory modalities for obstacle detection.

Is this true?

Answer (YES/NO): YES